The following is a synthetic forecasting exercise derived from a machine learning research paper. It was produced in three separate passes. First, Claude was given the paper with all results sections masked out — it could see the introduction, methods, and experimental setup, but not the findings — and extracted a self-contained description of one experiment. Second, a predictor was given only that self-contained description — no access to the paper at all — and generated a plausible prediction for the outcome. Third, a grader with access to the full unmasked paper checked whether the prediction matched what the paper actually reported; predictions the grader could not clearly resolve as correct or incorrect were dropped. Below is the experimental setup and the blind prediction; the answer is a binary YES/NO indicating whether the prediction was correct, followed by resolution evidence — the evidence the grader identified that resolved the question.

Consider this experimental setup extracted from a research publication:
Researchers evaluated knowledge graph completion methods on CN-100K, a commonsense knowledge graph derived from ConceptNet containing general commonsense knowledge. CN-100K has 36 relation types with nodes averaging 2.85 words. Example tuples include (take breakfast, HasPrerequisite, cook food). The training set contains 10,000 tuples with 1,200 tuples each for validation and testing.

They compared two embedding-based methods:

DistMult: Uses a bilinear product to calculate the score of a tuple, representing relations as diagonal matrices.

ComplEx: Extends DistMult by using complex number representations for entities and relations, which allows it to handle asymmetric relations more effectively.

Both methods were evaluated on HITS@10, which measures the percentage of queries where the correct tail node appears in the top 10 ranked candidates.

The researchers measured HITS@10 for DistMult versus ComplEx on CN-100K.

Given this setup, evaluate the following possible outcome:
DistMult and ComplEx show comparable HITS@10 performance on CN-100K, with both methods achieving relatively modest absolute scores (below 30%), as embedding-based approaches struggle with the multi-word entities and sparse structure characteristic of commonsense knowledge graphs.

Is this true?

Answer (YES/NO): YES